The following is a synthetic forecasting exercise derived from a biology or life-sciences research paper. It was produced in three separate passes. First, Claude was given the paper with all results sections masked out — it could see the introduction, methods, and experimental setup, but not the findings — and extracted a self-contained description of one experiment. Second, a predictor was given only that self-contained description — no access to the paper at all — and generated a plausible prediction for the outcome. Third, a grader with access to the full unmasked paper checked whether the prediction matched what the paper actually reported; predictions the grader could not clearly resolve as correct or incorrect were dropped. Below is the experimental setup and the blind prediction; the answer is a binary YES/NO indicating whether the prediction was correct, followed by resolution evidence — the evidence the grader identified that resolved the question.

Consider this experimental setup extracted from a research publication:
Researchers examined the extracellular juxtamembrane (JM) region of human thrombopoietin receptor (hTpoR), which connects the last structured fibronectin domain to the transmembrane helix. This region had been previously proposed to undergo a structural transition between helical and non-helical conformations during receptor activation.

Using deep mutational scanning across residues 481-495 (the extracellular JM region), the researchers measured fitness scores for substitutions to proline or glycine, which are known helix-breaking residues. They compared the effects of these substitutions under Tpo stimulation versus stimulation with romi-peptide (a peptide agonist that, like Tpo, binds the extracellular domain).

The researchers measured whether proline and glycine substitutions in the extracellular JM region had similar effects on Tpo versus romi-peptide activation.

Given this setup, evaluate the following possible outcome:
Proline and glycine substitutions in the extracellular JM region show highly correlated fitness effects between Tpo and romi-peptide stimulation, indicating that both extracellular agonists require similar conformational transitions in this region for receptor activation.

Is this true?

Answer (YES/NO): NO